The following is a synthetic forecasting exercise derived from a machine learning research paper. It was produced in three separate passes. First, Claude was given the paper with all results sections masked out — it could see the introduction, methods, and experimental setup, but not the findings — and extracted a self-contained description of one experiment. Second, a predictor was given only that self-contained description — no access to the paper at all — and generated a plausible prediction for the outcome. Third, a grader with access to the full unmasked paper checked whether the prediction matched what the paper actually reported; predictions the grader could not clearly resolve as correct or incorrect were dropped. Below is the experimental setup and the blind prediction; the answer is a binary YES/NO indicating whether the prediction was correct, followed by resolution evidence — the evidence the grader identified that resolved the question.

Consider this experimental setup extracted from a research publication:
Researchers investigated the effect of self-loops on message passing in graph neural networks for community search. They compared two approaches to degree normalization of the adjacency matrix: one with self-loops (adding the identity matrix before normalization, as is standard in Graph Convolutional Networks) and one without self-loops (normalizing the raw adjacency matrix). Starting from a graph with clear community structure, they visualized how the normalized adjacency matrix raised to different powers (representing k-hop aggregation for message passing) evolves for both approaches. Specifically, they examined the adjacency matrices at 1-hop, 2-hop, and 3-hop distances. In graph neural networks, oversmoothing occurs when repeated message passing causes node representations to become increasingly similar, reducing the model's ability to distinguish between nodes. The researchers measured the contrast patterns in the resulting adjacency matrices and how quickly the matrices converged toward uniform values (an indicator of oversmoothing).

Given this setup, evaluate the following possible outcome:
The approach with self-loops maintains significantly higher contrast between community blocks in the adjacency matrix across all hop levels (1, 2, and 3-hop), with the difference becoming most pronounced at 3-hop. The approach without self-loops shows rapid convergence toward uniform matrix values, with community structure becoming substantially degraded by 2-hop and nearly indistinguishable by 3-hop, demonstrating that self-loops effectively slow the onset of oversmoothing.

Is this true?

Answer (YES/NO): NO